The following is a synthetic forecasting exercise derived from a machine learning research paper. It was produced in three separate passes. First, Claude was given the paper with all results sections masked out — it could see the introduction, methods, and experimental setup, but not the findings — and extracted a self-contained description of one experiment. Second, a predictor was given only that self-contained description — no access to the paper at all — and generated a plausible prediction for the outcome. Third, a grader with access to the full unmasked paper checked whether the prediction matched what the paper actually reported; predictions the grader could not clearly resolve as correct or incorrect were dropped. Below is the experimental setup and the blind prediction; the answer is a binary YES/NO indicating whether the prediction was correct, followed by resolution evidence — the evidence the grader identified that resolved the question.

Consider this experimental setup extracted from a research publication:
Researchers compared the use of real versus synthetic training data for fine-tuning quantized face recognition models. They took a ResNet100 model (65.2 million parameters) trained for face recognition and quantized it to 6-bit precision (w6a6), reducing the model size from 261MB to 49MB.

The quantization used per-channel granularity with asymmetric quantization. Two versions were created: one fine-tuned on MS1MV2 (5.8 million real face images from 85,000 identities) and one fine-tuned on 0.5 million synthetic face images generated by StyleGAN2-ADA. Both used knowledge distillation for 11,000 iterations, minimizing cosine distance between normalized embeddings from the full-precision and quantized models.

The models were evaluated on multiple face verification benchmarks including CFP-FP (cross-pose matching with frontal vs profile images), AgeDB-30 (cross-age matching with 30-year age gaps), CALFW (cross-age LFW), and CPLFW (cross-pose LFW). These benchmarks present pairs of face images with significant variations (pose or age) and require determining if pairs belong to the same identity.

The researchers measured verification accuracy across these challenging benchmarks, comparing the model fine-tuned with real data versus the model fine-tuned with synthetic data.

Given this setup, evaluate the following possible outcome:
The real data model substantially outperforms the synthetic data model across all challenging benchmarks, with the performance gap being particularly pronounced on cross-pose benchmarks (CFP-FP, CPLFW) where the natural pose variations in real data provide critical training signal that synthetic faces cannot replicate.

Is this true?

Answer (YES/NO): NO